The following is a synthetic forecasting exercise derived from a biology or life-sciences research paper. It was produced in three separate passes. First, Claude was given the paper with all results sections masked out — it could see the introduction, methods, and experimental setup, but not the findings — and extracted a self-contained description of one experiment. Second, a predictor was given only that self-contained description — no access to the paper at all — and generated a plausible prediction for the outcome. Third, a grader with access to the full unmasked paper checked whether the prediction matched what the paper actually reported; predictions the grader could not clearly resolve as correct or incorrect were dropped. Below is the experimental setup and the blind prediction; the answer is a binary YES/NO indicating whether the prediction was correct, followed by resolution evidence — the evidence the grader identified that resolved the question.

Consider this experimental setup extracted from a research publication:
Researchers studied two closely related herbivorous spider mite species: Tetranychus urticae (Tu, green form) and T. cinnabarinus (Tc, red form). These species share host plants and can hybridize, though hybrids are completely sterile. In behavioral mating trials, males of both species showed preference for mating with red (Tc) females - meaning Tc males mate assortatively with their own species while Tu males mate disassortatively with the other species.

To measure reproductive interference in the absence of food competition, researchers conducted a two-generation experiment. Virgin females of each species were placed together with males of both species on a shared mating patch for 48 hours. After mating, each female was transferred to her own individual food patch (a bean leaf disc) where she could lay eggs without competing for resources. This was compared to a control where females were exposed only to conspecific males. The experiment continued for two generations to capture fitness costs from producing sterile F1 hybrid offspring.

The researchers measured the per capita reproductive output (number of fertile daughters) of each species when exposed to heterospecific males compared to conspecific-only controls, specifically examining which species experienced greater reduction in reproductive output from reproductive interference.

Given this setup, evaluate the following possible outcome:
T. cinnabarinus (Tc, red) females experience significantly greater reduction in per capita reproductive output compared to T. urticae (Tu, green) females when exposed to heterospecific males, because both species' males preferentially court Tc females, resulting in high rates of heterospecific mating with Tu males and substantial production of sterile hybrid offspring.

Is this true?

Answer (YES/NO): NO